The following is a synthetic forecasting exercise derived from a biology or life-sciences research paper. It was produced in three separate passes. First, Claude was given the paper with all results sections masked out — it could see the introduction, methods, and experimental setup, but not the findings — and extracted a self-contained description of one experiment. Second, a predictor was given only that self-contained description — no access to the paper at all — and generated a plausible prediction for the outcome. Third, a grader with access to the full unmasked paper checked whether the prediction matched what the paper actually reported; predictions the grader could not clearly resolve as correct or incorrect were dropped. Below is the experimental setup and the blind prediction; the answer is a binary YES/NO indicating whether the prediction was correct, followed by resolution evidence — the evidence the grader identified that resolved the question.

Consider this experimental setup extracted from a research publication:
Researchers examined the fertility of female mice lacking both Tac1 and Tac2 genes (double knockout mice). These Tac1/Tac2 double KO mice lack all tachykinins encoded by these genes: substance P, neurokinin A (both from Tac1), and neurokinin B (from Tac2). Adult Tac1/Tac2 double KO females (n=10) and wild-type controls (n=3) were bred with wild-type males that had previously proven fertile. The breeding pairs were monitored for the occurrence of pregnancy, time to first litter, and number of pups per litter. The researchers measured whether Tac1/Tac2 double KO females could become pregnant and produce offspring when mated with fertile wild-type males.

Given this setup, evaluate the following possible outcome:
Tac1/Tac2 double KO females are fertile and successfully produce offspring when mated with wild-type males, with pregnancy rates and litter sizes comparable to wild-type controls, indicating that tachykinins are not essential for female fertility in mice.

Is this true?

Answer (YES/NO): NO